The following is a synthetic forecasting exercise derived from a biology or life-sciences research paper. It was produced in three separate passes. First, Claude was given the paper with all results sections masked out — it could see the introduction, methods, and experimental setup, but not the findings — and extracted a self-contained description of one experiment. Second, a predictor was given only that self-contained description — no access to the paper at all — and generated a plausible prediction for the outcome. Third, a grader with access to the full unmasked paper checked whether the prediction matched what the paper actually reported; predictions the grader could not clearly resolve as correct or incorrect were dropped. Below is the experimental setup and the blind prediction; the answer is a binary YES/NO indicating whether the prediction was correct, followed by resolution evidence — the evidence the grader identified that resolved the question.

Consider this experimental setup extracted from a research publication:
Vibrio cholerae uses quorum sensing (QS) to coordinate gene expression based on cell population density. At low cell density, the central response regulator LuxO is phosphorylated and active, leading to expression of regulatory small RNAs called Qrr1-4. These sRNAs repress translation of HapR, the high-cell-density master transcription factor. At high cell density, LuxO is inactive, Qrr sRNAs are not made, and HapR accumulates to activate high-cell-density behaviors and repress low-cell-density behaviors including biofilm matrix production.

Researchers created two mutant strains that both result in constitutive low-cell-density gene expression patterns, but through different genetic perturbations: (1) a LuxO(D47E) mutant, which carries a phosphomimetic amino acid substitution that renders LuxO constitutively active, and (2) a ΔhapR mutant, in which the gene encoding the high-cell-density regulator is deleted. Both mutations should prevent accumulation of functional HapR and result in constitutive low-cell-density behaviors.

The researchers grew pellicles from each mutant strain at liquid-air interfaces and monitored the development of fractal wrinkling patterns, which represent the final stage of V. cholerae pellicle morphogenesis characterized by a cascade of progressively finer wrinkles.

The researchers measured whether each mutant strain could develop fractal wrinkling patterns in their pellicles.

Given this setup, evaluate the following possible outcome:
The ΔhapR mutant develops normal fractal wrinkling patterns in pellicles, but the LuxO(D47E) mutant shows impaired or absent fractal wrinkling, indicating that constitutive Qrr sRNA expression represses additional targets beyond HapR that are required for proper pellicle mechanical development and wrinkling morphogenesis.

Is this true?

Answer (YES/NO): YES